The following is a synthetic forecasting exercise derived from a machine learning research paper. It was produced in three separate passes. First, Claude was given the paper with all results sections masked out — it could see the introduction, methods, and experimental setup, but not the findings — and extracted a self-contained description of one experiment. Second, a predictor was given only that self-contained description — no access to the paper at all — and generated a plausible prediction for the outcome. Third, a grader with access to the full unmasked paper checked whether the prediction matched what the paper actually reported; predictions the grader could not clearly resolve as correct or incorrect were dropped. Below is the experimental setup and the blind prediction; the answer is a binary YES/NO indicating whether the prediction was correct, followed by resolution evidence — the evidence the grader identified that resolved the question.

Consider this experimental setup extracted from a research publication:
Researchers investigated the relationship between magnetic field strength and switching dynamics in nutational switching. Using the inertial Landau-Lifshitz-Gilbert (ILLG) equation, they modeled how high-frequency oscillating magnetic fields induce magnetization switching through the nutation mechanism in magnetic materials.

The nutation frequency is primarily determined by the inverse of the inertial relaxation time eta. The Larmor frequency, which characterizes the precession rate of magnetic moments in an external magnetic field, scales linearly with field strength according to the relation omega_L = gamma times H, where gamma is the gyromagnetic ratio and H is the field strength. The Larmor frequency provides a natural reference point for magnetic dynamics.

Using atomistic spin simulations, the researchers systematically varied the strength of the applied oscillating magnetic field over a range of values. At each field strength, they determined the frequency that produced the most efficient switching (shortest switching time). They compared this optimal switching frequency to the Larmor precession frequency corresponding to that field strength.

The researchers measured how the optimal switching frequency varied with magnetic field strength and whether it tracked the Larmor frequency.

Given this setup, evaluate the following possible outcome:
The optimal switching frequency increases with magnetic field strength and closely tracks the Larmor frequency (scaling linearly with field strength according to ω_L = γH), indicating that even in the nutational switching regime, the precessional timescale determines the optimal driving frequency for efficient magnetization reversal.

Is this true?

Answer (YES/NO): NO